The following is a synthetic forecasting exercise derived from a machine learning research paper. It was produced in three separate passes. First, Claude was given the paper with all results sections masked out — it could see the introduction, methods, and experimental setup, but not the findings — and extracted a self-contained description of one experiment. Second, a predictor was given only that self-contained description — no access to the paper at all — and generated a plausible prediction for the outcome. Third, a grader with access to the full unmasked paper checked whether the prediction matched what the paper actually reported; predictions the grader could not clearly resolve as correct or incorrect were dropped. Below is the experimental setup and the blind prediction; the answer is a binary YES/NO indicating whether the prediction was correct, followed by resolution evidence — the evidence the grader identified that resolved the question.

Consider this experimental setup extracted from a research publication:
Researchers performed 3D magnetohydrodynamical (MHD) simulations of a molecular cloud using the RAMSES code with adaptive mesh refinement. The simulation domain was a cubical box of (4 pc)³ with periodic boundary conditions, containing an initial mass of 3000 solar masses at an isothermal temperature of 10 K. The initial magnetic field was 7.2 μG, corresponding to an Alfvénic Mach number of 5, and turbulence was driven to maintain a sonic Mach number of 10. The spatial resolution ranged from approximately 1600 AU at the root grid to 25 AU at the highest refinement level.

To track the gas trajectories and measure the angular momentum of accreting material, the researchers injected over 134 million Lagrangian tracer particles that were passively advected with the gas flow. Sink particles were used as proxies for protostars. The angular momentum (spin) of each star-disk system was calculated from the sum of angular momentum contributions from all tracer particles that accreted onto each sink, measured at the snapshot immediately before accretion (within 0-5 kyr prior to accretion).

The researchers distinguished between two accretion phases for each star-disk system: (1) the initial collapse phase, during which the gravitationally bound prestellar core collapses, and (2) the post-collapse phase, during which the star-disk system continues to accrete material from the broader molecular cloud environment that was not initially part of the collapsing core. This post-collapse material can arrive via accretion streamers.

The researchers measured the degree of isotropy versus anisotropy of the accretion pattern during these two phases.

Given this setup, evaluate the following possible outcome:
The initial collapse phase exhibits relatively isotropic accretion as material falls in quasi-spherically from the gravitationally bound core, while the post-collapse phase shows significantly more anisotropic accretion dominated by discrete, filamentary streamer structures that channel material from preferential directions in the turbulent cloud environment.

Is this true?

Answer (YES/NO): NO